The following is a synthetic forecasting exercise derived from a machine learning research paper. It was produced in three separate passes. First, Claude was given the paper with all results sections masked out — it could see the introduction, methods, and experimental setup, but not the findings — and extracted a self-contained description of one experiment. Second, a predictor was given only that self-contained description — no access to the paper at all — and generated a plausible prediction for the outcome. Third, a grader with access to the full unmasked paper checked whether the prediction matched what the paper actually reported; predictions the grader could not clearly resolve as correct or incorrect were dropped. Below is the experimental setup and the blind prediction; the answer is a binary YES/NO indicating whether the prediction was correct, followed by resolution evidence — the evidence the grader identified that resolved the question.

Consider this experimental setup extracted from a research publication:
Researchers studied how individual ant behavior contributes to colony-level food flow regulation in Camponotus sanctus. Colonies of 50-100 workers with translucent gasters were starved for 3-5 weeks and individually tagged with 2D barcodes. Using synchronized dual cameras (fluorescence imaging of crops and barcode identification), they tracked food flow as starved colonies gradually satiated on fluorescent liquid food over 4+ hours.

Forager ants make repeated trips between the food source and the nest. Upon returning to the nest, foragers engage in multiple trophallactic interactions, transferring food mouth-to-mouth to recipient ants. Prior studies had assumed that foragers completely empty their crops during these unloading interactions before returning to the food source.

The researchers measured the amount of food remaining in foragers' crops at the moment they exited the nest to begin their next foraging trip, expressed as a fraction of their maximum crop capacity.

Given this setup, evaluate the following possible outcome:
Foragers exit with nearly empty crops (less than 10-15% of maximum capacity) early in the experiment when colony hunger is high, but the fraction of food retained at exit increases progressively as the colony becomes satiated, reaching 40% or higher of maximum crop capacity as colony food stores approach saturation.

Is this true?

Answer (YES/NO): NO